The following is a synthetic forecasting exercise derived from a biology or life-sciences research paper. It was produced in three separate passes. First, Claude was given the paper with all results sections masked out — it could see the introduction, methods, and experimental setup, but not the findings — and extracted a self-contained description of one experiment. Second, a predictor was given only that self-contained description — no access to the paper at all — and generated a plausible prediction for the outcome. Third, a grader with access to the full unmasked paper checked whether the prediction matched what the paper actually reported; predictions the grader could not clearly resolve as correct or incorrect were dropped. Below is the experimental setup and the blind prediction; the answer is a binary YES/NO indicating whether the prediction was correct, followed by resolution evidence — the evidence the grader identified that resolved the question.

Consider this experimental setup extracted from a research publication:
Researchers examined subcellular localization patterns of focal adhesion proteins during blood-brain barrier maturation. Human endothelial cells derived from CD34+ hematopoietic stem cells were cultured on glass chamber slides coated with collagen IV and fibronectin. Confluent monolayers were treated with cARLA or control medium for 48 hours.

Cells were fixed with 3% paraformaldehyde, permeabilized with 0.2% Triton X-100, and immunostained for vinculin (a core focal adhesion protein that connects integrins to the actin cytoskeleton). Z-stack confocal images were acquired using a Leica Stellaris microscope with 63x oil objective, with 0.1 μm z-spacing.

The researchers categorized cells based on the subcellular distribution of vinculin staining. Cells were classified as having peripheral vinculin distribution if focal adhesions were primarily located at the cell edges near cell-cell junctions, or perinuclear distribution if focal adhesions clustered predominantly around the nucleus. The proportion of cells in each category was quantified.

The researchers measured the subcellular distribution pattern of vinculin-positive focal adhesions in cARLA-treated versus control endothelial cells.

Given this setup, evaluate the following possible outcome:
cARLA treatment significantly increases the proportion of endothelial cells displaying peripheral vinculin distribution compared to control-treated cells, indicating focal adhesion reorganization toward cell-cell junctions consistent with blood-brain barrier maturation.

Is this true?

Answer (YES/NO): NO